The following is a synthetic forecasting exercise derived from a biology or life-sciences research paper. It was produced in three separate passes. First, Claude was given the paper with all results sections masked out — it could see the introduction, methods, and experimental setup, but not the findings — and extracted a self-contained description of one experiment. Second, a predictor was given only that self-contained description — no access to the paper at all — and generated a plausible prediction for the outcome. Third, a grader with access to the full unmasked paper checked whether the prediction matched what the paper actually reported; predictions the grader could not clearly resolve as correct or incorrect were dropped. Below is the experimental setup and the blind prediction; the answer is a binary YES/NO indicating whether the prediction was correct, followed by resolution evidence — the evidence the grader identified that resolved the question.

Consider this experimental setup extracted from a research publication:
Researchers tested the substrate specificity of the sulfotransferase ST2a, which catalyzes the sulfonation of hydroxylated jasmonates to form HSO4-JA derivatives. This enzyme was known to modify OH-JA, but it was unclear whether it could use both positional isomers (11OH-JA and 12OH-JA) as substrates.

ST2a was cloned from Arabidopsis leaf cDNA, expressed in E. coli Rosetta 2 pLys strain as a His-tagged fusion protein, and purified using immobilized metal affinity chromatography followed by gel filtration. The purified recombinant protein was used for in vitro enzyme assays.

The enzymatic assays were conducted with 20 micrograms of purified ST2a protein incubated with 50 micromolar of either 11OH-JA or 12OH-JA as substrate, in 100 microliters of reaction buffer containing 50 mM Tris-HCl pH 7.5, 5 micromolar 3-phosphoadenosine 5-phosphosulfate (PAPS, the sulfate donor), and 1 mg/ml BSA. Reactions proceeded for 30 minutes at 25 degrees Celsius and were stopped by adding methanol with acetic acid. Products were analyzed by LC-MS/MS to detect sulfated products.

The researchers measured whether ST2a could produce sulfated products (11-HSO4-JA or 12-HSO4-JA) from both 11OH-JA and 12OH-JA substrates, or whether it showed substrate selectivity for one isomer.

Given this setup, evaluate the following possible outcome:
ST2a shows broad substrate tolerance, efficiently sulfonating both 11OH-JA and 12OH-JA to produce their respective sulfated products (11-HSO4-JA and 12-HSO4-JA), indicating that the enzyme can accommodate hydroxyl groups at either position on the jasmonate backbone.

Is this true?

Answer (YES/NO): NO